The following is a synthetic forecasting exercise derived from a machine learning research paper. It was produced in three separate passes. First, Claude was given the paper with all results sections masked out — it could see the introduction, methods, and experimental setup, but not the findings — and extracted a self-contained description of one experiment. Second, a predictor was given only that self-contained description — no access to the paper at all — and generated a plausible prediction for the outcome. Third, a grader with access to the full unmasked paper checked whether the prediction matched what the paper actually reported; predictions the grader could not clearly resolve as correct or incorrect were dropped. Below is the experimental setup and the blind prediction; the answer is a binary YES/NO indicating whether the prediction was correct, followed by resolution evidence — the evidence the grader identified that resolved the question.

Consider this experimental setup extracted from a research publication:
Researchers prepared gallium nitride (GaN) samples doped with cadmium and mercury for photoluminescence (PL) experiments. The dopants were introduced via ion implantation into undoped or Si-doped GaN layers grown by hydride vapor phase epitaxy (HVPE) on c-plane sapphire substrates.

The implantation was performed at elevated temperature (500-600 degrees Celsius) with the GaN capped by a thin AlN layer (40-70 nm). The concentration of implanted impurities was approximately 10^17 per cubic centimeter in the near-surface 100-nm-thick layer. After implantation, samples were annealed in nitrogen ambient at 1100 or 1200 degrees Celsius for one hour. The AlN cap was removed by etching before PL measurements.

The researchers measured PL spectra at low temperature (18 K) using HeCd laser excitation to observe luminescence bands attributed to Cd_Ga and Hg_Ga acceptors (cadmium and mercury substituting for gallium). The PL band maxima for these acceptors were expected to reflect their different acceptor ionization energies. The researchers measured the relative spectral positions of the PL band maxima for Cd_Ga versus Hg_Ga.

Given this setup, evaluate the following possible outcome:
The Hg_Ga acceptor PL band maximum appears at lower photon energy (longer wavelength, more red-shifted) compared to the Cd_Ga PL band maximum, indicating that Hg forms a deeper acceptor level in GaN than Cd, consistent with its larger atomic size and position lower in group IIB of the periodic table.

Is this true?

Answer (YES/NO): YES